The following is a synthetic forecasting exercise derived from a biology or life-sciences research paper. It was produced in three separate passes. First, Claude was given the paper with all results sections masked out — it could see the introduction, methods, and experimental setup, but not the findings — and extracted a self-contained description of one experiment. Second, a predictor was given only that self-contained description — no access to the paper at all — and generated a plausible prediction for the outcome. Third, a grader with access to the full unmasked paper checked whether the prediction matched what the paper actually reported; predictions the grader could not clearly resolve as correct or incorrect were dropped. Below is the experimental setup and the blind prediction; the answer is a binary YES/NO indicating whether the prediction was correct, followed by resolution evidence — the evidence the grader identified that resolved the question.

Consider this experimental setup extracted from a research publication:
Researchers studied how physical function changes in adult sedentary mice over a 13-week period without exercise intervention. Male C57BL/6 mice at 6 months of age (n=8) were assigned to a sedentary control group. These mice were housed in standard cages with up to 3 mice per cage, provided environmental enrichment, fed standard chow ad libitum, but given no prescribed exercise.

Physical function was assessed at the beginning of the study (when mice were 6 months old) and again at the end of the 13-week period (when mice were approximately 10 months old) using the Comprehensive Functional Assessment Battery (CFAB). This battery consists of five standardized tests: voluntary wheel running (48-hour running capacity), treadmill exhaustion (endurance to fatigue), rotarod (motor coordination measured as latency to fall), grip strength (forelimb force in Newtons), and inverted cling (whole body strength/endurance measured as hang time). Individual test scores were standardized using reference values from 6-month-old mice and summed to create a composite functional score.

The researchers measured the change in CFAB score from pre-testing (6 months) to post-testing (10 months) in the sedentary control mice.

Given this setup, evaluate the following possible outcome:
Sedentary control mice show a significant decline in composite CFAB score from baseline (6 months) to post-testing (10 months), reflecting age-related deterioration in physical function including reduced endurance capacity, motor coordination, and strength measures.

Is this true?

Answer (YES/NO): YES